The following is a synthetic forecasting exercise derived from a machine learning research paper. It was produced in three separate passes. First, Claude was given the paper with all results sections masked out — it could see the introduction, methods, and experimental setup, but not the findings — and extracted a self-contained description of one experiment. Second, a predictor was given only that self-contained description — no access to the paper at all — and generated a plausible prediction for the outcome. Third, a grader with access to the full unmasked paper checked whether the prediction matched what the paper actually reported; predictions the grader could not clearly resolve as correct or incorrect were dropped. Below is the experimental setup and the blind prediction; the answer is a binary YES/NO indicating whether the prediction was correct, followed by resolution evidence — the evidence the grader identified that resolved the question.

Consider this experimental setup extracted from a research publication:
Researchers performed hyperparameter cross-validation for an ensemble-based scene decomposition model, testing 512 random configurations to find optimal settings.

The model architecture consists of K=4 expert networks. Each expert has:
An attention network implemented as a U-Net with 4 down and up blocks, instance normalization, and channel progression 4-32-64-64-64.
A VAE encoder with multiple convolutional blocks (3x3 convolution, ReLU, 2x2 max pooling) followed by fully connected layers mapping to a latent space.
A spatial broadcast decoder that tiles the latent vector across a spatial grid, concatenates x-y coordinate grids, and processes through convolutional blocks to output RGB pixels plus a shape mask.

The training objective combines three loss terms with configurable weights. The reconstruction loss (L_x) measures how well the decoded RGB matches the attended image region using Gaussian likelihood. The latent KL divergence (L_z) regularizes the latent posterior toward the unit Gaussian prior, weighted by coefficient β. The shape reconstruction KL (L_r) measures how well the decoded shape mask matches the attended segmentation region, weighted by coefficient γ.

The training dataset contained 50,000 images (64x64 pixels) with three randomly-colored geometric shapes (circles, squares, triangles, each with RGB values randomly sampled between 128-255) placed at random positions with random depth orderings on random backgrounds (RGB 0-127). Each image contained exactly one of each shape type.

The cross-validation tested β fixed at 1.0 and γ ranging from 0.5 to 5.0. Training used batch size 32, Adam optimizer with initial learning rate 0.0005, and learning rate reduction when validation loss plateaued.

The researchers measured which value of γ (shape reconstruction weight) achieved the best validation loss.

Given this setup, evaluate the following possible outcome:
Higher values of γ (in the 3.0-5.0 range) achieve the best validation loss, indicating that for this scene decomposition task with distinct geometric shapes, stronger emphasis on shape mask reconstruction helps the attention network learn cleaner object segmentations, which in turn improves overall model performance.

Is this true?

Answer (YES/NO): YES